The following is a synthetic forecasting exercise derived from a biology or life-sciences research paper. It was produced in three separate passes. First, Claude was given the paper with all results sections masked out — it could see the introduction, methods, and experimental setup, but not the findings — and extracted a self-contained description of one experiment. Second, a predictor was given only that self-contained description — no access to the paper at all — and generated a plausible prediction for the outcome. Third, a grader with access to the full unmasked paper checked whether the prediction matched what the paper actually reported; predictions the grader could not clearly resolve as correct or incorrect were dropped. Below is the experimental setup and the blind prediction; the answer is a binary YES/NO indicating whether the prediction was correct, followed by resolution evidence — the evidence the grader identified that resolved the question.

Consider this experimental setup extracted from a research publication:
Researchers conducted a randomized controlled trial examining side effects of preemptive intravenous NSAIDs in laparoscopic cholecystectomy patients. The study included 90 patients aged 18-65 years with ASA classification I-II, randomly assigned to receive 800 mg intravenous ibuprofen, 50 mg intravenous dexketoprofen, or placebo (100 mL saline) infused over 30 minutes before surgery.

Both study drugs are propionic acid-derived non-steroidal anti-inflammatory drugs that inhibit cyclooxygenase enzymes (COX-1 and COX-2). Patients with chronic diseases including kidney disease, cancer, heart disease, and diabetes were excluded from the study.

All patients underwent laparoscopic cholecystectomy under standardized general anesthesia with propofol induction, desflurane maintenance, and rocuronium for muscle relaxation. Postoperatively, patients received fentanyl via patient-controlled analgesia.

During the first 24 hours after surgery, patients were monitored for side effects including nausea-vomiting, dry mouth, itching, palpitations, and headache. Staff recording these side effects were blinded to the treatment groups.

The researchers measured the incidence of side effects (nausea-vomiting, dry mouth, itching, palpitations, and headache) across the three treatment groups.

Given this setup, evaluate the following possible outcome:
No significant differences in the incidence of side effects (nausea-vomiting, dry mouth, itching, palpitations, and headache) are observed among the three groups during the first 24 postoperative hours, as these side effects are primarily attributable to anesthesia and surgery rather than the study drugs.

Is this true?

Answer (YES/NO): YES